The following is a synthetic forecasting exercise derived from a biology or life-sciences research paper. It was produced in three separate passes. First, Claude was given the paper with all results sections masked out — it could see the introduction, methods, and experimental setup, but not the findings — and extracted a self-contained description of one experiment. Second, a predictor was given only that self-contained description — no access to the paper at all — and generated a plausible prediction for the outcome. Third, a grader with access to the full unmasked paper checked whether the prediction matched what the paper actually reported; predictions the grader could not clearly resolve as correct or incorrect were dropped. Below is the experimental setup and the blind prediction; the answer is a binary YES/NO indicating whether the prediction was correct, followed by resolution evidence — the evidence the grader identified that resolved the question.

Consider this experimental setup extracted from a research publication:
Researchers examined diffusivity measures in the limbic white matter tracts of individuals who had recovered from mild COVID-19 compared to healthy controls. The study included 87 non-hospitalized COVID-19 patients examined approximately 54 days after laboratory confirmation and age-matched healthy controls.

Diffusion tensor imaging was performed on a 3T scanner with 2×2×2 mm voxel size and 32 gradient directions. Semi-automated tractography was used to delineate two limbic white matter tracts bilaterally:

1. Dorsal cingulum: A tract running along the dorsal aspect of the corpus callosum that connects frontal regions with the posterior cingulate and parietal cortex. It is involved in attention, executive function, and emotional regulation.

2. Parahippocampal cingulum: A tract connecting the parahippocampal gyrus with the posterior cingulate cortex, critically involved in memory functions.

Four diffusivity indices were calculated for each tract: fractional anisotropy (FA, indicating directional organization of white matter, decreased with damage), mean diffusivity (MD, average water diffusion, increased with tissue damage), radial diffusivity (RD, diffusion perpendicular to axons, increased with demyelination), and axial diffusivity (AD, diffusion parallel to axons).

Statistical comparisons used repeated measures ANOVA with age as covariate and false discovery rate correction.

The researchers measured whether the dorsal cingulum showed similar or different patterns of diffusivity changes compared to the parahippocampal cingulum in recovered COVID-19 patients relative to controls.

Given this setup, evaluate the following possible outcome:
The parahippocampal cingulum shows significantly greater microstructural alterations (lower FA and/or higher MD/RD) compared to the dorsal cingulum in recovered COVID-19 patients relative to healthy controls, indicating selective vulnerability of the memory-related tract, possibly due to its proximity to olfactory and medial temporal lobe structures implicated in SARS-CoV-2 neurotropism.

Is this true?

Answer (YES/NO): NO